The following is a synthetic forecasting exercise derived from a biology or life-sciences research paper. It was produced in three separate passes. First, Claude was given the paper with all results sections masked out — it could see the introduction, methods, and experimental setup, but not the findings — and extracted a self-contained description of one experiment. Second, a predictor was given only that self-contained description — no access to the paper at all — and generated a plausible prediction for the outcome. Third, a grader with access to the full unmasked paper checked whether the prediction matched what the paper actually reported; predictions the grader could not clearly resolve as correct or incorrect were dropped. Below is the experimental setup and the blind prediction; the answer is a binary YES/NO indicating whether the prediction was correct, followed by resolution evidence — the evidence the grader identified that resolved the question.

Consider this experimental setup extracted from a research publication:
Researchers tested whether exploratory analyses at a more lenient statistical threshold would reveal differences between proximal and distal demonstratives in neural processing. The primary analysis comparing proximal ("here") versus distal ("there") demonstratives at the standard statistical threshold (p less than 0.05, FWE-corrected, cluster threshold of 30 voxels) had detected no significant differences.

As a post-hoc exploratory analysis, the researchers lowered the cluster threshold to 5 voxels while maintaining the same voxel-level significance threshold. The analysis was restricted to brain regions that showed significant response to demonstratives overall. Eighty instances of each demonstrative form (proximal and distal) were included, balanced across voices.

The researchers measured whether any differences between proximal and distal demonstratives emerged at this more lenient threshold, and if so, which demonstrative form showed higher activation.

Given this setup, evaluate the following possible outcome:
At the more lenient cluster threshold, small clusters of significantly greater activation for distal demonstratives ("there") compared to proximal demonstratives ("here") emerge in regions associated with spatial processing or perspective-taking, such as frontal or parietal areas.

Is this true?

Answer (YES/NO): YES